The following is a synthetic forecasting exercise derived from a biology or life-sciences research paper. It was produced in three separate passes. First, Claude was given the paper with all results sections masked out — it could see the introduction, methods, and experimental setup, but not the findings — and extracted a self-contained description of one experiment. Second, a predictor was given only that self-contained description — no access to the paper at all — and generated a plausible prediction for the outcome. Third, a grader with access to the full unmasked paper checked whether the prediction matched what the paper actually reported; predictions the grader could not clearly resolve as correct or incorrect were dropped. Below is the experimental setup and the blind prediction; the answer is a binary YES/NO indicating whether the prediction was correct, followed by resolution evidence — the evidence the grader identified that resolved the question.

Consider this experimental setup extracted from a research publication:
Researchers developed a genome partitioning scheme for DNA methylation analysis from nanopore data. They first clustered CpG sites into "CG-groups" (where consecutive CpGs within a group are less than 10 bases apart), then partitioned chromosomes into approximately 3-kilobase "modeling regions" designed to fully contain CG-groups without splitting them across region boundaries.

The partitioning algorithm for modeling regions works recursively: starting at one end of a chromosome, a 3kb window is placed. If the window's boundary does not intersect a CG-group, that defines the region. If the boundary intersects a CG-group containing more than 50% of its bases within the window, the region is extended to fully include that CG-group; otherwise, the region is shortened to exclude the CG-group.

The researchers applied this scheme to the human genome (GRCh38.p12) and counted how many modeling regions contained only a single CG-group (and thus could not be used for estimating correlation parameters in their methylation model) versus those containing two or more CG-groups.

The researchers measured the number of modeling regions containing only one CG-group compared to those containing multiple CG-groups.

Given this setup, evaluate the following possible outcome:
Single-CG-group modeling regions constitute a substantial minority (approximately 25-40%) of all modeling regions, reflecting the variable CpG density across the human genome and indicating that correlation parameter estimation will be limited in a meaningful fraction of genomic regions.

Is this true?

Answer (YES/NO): NO